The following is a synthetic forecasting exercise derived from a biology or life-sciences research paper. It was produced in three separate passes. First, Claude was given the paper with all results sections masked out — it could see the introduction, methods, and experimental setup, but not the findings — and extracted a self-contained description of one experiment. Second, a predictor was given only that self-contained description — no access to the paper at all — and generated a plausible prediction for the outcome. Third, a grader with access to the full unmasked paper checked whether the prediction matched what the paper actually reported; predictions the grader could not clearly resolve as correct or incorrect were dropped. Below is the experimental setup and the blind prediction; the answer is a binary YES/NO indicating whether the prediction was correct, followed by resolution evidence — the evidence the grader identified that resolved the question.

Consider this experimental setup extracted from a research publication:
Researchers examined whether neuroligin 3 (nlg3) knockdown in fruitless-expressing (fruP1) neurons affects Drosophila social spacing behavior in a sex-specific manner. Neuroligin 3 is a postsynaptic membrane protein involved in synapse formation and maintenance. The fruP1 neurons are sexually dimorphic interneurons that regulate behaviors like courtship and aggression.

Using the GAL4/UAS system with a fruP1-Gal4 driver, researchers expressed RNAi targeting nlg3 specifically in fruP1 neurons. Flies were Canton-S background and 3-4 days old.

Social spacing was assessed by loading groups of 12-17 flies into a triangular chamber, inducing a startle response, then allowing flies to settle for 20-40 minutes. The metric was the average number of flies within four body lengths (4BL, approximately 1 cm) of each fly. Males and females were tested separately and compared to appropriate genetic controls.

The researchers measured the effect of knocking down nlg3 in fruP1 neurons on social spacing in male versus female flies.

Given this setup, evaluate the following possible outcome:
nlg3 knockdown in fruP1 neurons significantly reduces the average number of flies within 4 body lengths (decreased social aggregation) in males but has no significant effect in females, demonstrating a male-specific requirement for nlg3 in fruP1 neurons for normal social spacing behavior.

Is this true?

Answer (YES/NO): NO